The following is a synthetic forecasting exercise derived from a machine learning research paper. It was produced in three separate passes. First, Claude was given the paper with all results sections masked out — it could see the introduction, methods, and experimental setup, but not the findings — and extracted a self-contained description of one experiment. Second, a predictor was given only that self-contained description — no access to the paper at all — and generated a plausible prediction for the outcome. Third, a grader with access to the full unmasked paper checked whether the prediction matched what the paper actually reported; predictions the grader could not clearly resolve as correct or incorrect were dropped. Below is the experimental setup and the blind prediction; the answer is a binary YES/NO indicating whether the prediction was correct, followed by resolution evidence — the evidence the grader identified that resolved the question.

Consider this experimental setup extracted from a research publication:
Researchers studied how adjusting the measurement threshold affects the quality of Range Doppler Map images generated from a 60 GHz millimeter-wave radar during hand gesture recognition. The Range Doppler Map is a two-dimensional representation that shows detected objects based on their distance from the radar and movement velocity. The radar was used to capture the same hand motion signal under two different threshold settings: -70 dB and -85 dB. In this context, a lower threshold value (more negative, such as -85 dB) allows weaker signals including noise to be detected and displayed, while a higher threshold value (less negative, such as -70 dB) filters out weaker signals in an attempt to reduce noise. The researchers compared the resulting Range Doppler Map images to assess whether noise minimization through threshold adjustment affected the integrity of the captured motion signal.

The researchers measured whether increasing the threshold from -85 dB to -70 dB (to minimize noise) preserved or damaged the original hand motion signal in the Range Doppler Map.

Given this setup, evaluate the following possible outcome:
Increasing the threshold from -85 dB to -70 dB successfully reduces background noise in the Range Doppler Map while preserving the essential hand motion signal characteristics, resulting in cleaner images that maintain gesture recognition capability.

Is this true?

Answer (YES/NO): NO